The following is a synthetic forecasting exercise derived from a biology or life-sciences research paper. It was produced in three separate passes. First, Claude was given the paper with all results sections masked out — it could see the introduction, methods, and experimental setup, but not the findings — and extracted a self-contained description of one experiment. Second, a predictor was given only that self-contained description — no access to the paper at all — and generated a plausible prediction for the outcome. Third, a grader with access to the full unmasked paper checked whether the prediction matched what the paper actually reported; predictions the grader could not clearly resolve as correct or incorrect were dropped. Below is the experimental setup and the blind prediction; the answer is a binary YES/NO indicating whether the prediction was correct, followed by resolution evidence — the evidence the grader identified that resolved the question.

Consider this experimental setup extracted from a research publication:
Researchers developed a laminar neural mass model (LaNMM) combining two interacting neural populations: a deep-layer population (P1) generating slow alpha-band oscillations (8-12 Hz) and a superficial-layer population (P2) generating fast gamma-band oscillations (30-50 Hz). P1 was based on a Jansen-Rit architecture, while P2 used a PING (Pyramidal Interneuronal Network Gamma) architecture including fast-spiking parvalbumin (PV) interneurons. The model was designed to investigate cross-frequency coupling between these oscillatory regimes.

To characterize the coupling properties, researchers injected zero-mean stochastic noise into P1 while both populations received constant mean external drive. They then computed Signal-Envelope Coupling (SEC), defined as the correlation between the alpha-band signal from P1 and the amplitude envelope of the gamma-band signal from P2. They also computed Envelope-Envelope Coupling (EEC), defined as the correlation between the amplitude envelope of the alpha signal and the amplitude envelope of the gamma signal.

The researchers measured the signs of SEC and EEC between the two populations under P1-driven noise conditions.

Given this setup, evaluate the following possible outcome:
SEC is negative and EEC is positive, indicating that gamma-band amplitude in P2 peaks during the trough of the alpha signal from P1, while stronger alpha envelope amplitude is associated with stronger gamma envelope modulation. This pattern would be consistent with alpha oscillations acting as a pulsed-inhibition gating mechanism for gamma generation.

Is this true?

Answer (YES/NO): NO